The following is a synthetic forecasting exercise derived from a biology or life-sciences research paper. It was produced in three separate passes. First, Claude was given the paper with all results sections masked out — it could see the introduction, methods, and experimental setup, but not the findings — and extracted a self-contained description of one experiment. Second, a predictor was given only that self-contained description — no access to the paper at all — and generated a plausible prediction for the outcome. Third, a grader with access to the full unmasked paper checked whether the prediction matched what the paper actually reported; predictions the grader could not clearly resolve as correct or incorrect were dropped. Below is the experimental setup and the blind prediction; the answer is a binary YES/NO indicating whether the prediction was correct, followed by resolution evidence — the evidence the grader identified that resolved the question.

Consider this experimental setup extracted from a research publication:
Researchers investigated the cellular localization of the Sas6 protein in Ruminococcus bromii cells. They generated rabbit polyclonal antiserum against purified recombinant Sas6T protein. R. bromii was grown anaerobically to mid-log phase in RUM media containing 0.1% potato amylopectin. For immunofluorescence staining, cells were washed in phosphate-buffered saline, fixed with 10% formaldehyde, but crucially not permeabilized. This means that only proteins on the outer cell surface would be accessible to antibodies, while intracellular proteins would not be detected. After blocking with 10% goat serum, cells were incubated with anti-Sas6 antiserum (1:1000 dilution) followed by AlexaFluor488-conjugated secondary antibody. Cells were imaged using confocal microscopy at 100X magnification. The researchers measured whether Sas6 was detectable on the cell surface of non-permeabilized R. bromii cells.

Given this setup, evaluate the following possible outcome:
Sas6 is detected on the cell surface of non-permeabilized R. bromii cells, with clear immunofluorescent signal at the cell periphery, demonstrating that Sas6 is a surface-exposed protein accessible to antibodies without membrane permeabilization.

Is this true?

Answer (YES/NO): YES